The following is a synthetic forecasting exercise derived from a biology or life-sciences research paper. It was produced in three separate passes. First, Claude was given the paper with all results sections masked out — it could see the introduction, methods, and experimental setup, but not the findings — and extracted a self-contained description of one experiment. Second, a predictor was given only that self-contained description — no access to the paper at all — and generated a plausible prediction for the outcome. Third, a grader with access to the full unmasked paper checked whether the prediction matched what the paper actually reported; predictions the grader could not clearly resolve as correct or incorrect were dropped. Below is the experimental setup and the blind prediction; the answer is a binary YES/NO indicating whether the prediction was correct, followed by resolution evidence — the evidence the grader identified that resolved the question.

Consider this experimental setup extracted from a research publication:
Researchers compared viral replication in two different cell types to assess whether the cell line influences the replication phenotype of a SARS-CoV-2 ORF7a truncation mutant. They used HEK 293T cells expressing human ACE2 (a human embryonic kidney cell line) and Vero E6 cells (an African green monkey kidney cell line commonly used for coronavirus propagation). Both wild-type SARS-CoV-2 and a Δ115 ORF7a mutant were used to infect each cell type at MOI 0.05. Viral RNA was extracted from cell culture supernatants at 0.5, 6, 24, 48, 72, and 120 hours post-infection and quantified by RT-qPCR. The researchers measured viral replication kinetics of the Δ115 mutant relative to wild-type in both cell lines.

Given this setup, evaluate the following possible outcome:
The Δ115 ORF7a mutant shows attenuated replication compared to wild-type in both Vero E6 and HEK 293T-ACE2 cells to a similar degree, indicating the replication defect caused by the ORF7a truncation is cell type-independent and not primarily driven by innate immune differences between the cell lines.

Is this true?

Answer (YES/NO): NO